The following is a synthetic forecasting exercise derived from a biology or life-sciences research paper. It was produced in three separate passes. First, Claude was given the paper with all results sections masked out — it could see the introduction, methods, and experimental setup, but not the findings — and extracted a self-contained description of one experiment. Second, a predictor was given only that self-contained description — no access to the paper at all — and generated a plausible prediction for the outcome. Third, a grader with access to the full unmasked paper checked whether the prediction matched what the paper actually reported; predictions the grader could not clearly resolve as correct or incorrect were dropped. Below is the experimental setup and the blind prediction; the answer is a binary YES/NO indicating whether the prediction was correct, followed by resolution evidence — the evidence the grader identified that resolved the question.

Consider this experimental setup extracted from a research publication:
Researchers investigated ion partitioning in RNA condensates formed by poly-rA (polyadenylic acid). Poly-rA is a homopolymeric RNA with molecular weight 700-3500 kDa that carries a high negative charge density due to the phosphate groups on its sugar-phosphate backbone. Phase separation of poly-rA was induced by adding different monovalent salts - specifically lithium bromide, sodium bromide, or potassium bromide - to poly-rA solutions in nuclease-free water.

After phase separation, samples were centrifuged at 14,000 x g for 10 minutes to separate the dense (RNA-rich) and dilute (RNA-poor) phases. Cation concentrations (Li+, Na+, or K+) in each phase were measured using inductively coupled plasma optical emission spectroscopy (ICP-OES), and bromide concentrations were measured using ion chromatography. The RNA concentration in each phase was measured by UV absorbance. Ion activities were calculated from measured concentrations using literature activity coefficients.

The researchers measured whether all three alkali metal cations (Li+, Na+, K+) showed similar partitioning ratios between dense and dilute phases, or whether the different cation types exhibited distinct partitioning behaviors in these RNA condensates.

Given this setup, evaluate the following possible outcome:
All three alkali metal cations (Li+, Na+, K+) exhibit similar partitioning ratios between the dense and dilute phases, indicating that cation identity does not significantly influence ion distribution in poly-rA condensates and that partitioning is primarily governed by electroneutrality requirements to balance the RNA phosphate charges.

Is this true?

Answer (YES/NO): NO